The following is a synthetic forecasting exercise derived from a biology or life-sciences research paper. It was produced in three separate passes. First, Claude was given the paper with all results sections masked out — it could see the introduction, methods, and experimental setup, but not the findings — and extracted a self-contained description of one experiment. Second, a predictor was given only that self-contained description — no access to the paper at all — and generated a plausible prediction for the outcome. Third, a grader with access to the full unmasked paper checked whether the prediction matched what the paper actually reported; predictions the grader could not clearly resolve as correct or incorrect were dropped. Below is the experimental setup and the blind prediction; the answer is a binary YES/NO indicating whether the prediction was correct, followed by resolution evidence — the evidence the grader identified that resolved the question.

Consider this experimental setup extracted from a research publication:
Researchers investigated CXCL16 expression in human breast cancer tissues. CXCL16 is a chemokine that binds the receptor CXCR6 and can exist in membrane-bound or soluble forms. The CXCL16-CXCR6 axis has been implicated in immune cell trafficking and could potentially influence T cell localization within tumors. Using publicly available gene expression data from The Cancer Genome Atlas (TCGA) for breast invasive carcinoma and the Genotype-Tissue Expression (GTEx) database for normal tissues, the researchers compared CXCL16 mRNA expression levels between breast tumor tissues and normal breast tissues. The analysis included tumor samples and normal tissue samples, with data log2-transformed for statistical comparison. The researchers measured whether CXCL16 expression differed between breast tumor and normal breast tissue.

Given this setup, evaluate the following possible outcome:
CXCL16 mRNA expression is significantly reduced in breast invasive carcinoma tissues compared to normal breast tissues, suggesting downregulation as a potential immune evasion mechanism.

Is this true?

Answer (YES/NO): NO